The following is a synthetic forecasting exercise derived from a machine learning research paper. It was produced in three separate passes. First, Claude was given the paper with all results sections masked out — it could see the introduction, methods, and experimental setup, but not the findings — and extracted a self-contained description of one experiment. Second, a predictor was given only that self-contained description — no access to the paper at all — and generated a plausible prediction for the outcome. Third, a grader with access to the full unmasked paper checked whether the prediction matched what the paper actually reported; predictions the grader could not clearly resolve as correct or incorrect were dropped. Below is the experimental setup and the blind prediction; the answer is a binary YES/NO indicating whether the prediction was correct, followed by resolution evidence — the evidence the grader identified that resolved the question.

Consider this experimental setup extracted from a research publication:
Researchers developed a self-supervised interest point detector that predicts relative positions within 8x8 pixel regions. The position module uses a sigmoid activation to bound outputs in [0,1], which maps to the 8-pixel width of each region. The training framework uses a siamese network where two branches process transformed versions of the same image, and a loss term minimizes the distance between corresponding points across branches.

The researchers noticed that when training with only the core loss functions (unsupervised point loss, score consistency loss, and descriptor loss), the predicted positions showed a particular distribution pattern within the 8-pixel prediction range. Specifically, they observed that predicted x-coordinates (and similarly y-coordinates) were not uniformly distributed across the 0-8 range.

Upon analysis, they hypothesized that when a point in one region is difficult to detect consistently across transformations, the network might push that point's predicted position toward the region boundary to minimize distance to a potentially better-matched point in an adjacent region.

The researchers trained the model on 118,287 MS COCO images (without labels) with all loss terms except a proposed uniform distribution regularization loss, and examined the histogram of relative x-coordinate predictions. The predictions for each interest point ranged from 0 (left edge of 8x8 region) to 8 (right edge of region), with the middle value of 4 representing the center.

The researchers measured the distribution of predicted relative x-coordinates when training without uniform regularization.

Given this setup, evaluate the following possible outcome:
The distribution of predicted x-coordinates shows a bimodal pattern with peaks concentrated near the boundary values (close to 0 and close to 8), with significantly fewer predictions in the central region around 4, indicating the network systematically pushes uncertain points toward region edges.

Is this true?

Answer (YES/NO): YES